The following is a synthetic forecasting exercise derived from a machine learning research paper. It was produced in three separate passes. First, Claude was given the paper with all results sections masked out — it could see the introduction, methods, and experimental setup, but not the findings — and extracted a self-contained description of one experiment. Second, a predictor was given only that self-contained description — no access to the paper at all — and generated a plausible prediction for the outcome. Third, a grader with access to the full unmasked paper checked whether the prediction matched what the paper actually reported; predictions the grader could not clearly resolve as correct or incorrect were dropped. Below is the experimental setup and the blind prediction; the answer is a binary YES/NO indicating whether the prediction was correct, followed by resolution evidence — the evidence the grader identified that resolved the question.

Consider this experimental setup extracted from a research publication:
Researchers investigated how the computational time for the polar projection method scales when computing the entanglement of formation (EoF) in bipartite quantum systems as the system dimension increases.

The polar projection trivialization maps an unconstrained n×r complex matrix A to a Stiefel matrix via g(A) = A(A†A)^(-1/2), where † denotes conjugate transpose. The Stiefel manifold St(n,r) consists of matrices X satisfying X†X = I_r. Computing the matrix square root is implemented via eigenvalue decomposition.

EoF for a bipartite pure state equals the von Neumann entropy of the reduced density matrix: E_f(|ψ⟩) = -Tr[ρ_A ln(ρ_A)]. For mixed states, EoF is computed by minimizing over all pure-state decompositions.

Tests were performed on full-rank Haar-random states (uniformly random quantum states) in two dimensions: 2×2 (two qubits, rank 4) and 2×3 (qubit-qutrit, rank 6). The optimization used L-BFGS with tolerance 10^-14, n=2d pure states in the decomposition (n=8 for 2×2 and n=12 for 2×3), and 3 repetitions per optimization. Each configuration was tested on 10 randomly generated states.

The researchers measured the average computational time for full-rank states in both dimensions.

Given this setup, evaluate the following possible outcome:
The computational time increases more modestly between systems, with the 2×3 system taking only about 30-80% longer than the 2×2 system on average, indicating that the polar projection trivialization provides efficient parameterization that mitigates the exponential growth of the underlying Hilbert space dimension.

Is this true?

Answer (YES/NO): NO